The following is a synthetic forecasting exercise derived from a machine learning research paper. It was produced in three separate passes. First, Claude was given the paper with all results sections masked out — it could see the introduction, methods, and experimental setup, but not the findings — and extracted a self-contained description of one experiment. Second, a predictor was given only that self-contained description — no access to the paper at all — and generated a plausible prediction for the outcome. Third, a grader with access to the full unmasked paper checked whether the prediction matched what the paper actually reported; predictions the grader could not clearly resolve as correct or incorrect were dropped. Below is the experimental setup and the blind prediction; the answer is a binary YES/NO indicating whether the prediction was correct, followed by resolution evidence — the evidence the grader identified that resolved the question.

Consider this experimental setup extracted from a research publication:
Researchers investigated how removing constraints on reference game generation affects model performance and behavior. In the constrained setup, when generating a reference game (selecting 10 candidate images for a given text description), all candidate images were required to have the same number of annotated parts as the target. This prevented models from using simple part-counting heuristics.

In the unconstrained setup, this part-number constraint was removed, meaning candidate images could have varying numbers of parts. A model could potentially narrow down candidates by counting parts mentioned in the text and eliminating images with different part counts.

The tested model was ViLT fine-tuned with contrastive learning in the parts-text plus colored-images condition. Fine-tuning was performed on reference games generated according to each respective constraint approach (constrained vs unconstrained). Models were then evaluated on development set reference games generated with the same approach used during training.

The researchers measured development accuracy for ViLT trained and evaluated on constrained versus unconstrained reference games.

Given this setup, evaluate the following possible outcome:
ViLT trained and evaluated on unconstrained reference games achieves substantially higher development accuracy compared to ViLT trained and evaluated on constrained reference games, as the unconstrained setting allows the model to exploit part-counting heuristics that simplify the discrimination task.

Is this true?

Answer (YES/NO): YES